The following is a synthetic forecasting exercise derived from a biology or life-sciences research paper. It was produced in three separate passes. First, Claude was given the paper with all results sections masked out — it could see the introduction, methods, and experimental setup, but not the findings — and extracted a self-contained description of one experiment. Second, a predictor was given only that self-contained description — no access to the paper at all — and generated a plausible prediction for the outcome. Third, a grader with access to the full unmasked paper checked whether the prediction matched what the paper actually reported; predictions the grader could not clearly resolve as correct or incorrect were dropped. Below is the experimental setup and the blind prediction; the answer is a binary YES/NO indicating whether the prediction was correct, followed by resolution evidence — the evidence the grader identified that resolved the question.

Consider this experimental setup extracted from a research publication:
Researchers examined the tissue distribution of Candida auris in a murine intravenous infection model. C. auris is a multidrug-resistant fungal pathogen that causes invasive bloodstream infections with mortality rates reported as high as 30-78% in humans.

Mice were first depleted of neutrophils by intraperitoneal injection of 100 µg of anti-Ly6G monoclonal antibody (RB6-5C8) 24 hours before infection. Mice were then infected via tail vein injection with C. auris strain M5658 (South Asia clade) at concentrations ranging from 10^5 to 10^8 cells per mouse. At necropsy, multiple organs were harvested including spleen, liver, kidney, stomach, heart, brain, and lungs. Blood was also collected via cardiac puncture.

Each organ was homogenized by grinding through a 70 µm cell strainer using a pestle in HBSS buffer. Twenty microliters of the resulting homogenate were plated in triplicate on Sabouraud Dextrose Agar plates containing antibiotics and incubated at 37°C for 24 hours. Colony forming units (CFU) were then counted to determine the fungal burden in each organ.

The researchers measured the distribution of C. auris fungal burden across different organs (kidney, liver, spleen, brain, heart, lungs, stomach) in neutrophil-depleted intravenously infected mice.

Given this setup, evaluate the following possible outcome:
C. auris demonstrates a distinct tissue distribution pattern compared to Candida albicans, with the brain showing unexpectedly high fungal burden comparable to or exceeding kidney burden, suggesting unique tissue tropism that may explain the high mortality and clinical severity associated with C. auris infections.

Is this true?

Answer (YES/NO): NO